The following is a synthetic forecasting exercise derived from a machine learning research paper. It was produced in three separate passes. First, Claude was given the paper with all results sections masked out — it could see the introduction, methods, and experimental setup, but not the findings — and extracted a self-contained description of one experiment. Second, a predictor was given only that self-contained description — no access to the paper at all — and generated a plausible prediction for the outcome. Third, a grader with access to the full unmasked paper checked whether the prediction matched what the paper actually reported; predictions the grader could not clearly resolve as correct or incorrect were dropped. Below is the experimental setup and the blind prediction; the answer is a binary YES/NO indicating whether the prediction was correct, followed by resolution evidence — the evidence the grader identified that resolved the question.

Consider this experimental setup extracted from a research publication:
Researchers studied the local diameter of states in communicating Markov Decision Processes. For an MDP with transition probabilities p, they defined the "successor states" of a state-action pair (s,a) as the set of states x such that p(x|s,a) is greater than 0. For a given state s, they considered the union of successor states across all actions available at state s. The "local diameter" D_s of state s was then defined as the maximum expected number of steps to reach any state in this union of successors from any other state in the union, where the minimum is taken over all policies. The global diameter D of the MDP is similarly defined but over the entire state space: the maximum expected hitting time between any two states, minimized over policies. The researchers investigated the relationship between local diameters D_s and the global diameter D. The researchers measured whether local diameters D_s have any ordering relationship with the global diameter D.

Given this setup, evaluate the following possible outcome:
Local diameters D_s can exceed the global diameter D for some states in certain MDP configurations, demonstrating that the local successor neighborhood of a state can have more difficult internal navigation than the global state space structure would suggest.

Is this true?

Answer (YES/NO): NO